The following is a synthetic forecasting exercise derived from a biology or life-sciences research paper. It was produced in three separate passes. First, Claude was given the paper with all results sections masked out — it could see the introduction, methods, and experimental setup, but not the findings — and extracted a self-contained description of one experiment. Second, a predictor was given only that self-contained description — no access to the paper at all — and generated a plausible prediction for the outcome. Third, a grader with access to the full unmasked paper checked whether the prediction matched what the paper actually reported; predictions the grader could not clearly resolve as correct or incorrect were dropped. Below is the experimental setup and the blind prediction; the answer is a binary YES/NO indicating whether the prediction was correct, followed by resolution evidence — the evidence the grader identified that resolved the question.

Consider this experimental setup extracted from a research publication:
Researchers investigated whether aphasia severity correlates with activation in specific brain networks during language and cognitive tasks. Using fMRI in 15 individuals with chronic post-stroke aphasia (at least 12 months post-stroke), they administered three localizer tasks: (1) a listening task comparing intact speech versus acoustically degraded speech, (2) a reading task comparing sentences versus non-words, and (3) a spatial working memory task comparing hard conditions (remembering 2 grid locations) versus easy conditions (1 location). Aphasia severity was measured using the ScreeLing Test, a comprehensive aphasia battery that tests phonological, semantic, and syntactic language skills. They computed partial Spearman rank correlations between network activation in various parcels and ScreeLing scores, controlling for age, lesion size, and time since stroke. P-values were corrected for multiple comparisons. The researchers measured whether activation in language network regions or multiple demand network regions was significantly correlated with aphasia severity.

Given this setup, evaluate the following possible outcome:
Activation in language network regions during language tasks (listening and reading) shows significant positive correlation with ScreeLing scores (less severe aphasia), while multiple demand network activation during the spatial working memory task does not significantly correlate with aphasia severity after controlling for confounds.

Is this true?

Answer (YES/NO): NO